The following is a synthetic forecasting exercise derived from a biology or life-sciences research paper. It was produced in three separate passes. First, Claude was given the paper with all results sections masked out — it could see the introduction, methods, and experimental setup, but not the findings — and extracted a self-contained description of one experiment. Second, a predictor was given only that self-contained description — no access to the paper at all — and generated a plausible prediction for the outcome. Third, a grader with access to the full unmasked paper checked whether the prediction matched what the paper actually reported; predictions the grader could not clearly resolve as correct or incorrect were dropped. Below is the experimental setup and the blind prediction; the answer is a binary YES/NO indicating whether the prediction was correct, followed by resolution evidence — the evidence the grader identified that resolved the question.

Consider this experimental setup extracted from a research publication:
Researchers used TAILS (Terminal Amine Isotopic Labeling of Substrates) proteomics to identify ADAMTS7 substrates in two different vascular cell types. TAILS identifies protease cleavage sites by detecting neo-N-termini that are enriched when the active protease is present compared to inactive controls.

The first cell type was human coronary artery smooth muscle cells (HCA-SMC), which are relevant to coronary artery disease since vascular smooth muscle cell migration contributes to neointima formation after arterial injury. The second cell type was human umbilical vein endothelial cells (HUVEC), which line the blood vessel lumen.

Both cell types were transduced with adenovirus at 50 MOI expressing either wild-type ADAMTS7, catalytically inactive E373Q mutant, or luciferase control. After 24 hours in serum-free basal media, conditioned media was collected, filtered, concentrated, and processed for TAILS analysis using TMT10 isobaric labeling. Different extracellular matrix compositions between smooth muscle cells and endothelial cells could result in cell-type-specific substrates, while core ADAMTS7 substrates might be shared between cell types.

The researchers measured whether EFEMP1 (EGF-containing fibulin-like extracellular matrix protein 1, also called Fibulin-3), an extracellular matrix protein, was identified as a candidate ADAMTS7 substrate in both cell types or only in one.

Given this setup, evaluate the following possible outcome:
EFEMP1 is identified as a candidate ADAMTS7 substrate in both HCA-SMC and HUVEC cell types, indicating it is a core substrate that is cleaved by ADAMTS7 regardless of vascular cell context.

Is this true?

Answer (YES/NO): YES